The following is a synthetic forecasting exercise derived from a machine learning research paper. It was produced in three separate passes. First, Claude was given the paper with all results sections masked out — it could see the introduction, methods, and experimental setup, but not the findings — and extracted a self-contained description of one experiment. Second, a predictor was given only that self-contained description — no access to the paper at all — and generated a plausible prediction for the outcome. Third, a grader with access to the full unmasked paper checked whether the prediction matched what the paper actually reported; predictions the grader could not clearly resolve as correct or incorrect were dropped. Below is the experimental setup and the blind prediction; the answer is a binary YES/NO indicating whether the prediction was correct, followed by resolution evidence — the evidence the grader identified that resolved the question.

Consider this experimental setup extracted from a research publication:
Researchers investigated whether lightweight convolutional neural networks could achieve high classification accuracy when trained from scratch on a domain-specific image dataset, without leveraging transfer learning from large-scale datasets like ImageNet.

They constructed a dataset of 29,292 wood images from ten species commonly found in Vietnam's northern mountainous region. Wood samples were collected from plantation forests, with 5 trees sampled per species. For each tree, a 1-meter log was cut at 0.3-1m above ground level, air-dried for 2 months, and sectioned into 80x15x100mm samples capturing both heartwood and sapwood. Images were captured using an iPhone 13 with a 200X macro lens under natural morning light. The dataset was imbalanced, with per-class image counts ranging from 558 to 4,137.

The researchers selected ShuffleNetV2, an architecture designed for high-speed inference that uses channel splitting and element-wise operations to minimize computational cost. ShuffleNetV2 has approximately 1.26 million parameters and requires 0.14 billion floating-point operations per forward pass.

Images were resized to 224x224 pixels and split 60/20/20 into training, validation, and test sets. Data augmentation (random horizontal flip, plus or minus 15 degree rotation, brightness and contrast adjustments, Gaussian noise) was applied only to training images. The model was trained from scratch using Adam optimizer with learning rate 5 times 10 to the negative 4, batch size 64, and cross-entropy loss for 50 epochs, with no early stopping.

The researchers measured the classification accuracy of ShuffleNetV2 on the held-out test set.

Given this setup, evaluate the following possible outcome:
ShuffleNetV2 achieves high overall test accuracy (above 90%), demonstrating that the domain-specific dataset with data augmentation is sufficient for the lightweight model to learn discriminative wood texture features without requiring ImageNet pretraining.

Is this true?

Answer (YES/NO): YES